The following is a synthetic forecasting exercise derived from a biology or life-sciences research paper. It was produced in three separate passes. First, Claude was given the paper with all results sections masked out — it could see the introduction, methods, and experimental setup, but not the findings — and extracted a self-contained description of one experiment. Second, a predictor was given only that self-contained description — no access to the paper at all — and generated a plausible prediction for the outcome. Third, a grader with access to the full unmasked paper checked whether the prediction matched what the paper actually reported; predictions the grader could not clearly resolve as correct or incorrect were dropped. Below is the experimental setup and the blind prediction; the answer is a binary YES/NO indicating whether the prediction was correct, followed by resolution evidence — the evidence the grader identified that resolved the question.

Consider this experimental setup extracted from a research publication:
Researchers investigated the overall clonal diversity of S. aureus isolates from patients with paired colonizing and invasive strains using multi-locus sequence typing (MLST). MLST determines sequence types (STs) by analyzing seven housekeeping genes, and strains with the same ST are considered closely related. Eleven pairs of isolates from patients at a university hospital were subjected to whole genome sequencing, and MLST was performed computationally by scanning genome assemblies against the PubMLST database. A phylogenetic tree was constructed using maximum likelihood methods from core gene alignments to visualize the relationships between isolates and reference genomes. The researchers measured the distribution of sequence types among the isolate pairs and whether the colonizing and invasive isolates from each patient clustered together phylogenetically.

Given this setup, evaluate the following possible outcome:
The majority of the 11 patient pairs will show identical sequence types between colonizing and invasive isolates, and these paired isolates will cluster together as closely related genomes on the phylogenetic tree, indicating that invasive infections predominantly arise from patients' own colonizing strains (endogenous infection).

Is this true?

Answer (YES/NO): YES